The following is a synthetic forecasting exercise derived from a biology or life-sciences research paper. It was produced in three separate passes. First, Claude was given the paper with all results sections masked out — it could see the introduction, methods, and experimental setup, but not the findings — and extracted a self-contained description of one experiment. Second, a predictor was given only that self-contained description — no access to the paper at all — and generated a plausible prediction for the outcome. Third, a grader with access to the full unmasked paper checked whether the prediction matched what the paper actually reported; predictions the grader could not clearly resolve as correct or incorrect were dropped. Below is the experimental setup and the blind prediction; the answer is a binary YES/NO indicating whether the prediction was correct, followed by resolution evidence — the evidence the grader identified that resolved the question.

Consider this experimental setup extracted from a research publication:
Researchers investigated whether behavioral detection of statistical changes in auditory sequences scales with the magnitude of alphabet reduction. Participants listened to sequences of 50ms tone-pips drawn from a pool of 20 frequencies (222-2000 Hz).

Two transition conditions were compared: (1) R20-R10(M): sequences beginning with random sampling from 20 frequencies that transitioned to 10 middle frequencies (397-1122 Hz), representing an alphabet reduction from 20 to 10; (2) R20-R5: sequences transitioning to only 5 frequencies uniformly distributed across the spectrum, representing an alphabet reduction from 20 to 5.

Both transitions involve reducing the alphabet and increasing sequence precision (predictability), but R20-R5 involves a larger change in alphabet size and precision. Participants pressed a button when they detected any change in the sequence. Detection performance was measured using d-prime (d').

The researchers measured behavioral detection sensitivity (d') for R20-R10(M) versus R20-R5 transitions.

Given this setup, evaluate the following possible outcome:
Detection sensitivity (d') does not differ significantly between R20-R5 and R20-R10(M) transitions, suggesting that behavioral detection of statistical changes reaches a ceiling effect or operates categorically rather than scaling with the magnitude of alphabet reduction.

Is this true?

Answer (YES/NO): YES